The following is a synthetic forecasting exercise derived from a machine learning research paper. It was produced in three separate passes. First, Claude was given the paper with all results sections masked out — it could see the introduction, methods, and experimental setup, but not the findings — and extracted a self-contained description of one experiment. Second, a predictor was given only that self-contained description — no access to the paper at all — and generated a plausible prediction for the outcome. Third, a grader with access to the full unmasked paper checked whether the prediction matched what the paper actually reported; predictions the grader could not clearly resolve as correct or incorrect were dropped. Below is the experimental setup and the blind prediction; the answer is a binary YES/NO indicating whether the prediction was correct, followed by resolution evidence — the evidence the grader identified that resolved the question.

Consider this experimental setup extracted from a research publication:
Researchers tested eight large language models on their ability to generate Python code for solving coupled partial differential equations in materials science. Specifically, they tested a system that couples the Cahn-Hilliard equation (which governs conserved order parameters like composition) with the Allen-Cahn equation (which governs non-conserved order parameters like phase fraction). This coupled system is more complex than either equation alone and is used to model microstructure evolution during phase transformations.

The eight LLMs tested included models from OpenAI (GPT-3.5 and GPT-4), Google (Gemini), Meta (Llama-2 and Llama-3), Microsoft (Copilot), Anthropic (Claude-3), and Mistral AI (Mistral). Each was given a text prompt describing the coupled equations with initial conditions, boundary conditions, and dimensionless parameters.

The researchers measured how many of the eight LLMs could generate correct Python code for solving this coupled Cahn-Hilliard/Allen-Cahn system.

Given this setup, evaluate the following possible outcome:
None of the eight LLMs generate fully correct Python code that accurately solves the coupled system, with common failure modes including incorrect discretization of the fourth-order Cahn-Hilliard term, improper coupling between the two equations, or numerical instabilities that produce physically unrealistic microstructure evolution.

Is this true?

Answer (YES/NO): NO